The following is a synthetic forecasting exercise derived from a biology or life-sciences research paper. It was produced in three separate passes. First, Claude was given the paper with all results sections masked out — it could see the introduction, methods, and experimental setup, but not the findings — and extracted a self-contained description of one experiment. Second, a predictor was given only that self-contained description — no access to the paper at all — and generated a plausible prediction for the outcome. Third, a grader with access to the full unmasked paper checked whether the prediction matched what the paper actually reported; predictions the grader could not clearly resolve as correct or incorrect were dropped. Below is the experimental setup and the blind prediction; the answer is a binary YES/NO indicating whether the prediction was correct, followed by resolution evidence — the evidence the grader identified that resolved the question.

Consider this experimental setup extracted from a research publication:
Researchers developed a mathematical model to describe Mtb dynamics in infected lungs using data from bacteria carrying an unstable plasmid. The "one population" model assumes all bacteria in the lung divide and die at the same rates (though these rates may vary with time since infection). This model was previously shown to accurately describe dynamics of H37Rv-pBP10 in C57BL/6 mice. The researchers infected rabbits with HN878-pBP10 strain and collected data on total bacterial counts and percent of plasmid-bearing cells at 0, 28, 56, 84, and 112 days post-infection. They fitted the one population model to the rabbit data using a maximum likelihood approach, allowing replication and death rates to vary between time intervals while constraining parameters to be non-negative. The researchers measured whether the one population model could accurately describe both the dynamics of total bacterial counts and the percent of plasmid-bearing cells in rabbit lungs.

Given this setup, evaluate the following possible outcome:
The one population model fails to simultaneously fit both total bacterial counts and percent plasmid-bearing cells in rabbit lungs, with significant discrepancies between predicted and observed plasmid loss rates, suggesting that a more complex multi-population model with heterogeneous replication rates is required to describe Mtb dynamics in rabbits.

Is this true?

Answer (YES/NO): YES